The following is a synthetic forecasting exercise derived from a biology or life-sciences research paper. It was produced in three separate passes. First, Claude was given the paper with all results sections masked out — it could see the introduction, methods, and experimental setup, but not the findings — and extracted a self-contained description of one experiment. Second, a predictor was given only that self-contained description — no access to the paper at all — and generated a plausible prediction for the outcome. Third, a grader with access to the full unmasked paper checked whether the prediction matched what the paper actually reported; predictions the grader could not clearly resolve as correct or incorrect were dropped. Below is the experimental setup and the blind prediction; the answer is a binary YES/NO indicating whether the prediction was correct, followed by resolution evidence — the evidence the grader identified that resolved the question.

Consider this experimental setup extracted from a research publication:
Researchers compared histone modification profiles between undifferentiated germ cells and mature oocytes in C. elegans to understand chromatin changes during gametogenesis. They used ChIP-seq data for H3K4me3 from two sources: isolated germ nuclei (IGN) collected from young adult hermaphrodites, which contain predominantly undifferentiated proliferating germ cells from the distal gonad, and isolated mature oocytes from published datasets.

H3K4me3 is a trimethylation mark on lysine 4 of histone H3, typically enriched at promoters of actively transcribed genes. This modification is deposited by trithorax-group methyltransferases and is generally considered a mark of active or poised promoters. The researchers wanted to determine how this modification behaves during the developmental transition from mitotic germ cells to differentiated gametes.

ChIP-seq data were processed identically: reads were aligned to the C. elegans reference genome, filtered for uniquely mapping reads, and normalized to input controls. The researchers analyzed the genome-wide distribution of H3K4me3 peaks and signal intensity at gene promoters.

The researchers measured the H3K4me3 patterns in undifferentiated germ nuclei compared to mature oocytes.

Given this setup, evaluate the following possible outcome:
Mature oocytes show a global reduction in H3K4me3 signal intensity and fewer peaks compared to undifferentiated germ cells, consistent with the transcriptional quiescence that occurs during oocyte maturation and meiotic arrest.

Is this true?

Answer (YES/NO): NO